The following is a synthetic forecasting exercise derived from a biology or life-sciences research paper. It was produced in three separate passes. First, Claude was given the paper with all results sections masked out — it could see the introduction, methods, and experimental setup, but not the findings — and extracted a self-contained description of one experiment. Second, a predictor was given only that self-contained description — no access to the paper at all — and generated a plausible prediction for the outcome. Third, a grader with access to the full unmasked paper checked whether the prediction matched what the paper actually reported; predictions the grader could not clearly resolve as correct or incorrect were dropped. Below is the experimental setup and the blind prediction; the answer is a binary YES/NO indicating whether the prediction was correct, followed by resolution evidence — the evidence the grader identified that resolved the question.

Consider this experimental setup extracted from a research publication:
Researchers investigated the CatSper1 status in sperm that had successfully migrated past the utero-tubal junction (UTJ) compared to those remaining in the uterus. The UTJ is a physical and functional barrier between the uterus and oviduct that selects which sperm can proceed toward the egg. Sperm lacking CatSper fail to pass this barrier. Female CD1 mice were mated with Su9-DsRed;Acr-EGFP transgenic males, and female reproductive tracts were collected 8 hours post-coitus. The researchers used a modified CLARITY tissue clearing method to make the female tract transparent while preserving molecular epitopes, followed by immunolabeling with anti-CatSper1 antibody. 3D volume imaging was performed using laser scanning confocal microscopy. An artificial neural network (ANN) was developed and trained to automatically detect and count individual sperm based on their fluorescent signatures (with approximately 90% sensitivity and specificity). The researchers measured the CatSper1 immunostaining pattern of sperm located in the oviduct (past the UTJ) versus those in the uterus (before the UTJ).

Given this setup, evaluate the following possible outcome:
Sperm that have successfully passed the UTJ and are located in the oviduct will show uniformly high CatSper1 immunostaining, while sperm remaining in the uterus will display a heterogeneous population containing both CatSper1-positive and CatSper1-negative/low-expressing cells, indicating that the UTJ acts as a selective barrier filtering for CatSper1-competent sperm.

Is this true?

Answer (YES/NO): NO